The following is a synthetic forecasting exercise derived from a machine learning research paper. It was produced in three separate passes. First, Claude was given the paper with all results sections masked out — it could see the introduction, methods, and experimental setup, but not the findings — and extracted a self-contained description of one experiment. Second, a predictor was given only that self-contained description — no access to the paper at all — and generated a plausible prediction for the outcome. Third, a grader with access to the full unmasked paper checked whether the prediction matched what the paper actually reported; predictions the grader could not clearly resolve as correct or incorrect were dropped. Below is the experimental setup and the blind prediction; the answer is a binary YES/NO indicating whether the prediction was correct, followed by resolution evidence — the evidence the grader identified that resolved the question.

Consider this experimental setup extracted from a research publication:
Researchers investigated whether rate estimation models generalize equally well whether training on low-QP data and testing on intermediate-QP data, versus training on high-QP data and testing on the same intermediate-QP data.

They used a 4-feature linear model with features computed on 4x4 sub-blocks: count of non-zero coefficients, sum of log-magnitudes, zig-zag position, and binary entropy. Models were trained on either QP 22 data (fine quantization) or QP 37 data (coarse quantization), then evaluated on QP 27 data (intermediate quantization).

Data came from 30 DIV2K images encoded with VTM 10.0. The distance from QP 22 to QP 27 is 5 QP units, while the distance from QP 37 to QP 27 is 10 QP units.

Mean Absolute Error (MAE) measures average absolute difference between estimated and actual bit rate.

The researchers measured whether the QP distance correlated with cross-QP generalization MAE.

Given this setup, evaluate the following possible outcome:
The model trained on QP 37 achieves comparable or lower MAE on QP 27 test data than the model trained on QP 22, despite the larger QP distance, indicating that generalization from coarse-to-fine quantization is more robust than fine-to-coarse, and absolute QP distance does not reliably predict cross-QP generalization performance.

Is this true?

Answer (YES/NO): NO